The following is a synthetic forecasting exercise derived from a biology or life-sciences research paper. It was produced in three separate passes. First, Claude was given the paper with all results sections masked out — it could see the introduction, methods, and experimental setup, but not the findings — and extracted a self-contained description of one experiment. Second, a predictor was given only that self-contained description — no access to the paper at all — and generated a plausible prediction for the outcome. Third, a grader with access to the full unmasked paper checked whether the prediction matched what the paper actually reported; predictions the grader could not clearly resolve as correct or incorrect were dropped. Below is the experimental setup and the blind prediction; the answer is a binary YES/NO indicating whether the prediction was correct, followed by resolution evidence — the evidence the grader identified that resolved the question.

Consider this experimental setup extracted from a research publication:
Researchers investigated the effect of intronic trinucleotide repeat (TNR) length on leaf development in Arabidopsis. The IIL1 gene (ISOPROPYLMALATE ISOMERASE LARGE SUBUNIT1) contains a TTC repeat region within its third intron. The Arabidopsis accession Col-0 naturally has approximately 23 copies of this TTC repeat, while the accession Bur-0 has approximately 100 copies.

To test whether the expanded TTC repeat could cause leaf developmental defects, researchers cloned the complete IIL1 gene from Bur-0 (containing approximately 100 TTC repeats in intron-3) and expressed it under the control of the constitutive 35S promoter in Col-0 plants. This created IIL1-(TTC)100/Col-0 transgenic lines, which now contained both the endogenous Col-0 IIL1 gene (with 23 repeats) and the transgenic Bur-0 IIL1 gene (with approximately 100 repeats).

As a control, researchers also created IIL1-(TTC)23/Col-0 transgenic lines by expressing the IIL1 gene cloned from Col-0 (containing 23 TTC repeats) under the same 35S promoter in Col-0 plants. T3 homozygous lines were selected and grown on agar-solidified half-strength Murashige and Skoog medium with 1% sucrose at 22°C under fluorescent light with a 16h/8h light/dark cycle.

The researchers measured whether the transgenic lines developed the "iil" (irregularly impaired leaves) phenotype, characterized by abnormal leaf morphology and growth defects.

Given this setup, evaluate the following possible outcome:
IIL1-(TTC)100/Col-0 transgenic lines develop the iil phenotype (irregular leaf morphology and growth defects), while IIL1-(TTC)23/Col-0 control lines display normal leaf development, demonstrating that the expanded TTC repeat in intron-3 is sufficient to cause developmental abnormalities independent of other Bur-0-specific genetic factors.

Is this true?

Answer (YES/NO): NO